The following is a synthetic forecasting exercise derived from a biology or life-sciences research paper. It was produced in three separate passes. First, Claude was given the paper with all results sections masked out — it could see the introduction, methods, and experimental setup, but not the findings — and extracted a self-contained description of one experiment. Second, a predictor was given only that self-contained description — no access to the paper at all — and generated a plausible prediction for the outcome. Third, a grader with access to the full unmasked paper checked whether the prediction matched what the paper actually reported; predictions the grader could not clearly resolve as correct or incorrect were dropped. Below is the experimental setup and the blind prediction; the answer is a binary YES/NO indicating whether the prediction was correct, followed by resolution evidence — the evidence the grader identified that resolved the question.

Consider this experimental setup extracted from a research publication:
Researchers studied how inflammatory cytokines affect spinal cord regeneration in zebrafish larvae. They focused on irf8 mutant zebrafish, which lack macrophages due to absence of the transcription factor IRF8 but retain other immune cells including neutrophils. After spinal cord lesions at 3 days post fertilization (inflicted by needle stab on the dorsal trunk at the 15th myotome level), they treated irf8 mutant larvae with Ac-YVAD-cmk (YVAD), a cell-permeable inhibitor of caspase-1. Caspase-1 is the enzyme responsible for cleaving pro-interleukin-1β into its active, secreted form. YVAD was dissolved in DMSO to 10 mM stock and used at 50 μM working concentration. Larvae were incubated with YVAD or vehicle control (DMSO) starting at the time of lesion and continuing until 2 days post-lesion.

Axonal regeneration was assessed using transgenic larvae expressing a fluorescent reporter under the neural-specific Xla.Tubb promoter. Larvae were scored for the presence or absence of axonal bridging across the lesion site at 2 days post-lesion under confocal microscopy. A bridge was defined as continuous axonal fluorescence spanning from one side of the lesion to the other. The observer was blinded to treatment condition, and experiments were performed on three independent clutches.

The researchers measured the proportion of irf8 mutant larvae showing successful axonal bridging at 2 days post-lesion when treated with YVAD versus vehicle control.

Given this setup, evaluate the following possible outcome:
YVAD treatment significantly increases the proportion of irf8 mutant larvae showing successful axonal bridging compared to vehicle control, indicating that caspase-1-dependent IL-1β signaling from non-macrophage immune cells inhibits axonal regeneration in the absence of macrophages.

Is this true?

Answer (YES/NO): YES